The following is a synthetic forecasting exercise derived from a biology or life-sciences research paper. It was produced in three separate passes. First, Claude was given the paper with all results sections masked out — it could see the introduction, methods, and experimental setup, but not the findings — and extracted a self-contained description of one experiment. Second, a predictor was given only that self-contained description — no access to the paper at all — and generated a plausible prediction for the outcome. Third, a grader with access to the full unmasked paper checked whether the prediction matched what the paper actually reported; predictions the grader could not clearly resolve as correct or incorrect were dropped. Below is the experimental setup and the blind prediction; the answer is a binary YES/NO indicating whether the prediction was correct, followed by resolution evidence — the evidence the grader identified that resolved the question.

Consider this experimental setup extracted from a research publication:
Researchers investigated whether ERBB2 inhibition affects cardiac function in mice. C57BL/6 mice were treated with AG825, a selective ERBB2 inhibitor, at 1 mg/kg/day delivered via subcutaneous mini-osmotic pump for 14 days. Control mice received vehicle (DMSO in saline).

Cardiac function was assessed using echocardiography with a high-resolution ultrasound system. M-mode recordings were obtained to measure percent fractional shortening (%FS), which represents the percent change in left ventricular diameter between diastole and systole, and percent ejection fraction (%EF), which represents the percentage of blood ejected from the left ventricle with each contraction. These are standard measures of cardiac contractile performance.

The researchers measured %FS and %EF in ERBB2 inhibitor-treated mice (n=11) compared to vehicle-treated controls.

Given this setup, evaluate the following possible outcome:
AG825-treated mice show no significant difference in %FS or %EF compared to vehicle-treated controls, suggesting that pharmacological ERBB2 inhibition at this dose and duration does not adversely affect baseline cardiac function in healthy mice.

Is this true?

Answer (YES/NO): NO